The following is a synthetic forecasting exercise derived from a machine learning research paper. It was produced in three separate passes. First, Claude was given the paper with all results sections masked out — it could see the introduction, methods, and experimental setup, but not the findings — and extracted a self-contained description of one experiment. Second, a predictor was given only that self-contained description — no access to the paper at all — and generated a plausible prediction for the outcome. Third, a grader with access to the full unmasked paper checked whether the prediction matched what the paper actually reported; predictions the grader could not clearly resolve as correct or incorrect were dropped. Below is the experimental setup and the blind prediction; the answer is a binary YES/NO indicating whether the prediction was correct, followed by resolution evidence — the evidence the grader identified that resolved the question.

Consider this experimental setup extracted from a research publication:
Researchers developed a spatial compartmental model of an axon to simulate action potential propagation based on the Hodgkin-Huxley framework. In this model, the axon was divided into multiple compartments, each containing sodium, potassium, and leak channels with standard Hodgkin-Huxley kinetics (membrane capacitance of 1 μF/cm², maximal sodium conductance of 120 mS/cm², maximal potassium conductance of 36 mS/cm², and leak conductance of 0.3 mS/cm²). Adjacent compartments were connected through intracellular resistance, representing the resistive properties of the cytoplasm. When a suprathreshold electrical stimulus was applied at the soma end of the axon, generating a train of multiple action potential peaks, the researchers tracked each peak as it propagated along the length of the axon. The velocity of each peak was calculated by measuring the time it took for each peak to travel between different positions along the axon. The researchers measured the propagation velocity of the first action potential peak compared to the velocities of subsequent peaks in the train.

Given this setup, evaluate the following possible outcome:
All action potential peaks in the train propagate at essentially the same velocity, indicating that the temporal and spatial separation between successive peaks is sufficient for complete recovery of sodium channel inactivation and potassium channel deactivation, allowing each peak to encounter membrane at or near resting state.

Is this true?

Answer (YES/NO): NO